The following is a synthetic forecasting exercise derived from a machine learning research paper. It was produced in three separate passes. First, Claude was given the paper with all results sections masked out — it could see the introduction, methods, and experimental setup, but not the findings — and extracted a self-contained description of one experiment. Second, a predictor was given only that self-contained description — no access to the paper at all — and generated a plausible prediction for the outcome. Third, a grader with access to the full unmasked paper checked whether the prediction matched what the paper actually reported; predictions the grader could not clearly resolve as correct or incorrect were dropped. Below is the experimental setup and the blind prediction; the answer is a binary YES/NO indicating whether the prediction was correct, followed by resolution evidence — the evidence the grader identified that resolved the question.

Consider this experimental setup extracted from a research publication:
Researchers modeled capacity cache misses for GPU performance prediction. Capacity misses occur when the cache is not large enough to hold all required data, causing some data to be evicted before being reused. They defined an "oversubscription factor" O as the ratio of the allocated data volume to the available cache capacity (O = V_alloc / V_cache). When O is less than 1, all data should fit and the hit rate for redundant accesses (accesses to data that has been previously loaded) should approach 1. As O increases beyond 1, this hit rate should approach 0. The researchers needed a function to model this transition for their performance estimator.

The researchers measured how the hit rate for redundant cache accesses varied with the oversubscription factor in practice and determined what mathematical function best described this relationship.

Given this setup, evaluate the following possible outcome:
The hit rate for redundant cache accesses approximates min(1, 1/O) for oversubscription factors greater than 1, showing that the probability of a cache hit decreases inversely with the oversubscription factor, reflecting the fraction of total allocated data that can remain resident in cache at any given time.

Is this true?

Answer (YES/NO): NO